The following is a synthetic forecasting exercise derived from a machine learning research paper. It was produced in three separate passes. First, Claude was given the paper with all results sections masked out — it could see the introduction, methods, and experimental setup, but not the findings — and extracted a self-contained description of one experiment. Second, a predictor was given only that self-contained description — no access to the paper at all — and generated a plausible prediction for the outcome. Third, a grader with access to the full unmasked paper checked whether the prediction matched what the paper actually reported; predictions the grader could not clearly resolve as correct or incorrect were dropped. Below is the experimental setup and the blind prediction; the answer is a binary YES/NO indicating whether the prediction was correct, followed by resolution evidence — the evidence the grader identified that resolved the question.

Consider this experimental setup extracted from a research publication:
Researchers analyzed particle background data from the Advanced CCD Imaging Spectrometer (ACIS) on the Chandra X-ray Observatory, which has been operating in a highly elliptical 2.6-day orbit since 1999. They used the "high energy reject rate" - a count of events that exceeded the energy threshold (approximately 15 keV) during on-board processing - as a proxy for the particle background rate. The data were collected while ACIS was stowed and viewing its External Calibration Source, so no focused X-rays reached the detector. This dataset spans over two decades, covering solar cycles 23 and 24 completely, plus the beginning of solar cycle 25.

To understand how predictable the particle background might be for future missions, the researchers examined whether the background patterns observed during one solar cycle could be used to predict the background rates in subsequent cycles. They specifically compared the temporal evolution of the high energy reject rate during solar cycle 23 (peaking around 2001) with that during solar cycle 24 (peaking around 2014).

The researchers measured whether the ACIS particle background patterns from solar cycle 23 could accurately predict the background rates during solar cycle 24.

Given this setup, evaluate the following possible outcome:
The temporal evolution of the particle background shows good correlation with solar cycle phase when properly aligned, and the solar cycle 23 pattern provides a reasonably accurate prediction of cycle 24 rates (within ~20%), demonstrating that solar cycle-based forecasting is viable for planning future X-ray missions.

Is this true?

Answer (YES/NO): NO